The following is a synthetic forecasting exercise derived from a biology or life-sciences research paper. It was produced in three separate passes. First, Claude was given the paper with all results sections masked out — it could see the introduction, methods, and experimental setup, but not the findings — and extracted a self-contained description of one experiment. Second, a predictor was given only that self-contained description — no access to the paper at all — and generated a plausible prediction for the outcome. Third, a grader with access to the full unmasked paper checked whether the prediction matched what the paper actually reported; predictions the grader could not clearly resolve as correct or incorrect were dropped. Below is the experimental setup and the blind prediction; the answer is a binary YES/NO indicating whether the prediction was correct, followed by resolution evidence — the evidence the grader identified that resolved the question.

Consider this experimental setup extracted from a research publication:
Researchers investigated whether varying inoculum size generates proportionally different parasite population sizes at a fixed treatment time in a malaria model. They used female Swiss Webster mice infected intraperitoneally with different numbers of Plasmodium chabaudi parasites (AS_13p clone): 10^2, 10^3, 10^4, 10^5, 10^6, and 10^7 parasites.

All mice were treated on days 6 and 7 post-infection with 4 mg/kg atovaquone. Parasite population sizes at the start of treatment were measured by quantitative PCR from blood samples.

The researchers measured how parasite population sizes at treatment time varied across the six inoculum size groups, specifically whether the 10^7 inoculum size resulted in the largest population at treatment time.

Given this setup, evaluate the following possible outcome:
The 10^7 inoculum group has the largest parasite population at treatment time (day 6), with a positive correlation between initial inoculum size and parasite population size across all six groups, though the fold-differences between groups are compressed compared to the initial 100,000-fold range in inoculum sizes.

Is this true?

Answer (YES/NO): NO